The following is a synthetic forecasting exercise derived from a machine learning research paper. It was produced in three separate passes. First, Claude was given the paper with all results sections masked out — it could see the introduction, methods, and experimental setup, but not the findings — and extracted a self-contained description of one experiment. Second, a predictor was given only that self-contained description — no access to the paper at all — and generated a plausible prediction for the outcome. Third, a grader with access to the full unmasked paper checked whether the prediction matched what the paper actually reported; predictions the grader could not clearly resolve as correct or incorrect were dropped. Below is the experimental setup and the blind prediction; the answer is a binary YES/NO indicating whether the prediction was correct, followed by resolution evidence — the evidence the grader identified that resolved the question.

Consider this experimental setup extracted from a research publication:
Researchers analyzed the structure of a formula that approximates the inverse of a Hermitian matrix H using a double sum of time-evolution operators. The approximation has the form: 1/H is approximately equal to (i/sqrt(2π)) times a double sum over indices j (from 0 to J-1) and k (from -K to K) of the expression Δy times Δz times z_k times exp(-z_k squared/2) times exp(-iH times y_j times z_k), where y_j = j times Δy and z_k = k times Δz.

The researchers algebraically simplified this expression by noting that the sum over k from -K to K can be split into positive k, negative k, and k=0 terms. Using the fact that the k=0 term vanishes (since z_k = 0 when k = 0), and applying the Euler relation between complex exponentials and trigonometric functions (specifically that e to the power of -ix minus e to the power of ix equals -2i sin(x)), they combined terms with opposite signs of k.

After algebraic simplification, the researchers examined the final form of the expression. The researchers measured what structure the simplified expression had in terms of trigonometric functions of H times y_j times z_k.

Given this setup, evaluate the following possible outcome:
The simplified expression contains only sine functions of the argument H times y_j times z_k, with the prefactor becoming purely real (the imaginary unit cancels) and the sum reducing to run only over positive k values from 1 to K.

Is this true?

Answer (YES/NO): YES